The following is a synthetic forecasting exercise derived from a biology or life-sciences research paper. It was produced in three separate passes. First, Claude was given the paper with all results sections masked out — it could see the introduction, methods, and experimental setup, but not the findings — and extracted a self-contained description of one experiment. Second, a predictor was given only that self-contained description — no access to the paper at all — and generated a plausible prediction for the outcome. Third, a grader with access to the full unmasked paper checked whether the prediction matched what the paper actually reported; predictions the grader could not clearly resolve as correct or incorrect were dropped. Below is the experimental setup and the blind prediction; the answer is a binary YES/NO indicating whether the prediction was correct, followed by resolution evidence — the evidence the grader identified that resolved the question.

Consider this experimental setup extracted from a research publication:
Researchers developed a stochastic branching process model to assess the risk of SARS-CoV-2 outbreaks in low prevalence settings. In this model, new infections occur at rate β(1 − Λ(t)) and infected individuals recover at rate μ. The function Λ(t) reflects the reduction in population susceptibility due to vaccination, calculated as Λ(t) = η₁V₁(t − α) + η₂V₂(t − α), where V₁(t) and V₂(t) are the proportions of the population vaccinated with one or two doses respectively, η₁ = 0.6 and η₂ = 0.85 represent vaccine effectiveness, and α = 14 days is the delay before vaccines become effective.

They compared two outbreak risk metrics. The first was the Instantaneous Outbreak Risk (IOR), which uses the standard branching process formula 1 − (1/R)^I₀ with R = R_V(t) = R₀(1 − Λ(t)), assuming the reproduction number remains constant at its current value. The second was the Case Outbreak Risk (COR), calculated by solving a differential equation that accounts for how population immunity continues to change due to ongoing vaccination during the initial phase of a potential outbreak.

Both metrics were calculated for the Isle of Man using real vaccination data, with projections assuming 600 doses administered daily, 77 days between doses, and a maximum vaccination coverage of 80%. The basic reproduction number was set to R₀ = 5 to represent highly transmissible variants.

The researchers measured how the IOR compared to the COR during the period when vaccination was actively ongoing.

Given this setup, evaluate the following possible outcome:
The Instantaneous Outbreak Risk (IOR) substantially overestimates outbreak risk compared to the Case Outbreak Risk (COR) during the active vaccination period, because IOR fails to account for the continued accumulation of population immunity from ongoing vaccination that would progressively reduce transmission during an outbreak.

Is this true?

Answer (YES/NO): NO